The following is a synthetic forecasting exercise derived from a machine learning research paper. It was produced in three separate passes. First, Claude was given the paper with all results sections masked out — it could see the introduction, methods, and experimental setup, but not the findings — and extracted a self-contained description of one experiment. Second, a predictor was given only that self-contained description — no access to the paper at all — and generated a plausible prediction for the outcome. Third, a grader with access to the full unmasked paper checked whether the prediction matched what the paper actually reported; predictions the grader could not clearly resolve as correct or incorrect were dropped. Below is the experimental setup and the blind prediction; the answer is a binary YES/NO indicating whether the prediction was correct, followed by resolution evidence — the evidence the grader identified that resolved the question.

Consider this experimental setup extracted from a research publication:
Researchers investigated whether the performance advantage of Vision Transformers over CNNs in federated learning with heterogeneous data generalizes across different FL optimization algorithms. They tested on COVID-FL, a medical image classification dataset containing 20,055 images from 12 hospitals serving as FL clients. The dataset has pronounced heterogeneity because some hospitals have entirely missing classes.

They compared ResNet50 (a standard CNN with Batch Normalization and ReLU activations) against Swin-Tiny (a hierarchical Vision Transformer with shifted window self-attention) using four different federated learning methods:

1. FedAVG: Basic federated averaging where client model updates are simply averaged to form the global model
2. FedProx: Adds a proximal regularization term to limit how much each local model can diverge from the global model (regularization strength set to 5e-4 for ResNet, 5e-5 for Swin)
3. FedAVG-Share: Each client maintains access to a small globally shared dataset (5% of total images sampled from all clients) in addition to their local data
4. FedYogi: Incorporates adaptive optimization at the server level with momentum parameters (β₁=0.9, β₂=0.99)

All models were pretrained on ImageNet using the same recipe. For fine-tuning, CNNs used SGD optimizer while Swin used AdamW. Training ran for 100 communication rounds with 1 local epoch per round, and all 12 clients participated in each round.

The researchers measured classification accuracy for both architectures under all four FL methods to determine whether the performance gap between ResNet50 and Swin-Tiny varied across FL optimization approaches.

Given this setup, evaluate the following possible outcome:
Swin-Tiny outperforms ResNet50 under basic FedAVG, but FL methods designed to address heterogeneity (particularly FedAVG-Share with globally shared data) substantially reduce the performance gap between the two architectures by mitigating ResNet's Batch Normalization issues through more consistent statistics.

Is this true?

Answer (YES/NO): NO